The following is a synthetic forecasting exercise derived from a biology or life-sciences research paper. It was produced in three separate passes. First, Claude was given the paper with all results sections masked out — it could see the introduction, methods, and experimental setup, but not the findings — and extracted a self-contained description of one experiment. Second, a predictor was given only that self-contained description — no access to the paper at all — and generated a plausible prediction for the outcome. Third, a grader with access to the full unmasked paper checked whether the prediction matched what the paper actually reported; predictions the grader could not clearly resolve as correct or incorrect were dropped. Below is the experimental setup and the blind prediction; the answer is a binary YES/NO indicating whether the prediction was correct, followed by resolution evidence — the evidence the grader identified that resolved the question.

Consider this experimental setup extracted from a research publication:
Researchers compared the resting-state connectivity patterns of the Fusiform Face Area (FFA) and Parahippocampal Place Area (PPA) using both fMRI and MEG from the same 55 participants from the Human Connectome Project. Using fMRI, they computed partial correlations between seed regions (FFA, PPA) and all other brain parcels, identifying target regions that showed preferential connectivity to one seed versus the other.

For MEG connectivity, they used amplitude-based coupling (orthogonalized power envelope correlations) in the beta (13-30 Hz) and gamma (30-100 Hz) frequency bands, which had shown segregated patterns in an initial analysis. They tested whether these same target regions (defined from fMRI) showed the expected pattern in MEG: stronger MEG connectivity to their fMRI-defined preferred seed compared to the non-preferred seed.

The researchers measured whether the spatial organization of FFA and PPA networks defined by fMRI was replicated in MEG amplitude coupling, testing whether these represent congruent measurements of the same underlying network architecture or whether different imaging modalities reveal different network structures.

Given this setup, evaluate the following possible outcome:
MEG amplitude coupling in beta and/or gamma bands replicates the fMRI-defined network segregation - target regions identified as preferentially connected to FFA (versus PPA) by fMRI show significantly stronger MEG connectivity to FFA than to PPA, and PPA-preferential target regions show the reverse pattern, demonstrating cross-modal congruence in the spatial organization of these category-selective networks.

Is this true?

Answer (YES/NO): YES